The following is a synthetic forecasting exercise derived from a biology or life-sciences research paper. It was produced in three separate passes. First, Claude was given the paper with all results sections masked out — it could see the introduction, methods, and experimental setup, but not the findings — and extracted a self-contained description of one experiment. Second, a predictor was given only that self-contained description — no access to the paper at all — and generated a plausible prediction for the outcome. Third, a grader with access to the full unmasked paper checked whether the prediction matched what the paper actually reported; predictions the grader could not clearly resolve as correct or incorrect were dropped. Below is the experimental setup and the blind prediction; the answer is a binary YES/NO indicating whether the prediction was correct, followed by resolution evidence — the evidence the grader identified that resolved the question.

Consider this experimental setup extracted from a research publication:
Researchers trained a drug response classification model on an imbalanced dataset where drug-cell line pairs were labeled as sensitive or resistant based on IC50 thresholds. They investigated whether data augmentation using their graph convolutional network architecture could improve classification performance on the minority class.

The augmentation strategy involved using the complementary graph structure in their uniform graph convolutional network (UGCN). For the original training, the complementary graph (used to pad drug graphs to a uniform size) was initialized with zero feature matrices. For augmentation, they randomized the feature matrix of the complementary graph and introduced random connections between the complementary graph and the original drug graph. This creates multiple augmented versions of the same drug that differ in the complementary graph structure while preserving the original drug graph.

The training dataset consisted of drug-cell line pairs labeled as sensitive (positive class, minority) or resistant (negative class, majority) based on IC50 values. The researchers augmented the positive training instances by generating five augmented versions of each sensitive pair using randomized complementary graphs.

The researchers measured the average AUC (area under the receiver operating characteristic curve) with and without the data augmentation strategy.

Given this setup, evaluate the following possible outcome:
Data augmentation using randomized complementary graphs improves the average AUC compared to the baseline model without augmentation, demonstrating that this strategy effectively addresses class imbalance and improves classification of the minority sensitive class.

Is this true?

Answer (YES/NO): YES